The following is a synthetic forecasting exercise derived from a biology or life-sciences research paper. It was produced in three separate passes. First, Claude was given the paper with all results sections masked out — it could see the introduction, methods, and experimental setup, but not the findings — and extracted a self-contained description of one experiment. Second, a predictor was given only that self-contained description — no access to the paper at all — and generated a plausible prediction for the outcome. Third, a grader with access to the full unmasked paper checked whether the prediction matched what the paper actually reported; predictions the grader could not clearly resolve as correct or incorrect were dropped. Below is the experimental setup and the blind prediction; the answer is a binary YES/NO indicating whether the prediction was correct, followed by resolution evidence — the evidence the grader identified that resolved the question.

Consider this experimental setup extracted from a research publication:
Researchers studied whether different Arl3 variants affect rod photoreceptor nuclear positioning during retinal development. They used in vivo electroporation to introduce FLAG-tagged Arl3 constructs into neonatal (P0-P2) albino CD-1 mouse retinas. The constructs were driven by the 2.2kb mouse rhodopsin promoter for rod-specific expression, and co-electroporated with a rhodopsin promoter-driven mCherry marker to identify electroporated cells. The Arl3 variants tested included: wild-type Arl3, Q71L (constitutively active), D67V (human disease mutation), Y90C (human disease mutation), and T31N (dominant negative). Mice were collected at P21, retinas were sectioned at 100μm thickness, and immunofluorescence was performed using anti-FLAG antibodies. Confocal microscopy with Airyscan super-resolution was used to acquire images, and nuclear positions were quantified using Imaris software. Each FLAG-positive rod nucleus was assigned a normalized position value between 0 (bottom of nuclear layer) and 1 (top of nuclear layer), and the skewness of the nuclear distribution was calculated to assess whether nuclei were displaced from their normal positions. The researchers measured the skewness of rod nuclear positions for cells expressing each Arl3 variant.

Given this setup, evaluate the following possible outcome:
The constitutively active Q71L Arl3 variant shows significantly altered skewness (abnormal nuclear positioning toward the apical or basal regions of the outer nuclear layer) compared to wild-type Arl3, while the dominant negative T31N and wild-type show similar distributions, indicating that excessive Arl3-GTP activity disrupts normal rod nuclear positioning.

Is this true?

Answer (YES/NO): YES